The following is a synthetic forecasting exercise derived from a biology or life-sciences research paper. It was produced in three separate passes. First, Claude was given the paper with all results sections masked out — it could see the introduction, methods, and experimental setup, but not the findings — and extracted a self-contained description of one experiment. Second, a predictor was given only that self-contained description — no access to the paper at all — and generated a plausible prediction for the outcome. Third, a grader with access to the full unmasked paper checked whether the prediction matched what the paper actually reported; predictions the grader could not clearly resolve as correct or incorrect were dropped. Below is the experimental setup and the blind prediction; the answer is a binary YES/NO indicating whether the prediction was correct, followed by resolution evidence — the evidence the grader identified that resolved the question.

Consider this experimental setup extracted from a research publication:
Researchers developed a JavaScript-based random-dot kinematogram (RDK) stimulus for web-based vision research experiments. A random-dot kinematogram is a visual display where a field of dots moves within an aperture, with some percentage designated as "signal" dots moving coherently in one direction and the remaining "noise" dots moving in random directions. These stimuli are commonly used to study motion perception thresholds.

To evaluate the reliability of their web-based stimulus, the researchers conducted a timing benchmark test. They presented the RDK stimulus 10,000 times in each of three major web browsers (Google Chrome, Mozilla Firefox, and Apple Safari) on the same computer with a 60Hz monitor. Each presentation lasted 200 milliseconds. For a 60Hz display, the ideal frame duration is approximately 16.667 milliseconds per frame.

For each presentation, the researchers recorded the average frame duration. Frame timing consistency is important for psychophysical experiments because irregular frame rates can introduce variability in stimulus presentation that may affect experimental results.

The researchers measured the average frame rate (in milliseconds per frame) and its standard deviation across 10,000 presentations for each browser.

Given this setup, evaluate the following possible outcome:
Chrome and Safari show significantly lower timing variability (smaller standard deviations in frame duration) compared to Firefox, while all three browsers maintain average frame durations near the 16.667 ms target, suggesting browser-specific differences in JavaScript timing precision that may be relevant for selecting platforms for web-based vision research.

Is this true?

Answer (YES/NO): NO